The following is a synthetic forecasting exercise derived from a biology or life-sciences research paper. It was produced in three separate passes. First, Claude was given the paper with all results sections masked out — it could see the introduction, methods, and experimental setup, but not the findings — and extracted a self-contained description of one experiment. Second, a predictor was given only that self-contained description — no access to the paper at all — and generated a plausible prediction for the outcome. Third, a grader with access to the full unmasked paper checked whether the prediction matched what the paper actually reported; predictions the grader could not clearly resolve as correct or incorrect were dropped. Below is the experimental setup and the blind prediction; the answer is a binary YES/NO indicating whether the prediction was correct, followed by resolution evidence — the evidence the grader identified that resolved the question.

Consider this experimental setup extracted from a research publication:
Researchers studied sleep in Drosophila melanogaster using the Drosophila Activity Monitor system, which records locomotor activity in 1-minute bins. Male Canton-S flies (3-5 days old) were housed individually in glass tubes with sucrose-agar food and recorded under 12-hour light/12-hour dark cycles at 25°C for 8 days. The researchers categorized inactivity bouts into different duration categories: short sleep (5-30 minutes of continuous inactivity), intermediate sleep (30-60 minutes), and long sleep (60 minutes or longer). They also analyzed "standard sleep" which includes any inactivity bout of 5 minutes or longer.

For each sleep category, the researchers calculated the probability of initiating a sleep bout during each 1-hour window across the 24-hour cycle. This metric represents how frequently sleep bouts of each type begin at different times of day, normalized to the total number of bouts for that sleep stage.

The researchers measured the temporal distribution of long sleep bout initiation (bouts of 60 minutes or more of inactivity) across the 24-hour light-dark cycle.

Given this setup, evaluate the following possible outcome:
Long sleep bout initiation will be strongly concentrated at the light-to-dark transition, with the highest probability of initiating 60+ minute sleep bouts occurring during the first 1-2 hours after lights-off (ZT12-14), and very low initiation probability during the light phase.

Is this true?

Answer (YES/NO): NO